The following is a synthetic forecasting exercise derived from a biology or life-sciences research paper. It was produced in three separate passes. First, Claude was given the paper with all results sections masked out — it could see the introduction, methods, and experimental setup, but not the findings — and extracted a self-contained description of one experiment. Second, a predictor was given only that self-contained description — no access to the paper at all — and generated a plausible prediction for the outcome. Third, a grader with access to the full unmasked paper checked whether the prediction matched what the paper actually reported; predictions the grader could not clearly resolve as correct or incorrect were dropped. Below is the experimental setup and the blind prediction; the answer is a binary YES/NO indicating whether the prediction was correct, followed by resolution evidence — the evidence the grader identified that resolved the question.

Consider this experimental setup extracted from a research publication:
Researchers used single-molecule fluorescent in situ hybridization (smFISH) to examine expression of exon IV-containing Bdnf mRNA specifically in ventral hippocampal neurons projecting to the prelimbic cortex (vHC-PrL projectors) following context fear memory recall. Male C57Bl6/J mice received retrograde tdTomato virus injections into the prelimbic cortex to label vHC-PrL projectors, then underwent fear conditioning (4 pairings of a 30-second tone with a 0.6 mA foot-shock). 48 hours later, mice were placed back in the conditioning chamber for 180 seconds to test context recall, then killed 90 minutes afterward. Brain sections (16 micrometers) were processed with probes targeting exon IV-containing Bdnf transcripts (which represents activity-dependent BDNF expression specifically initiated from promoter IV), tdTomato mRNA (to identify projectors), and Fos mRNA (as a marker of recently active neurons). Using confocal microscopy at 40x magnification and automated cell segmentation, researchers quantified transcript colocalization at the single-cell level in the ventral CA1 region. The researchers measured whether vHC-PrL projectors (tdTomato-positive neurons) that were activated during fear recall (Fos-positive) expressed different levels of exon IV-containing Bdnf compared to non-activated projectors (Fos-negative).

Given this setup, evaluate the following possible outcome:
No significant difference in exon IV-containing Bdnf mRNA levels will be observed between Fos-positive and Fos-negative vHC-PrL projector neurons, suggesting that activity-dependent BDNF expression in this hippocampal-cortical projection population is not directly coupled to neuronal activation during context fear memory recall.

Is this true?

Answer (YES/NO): NO